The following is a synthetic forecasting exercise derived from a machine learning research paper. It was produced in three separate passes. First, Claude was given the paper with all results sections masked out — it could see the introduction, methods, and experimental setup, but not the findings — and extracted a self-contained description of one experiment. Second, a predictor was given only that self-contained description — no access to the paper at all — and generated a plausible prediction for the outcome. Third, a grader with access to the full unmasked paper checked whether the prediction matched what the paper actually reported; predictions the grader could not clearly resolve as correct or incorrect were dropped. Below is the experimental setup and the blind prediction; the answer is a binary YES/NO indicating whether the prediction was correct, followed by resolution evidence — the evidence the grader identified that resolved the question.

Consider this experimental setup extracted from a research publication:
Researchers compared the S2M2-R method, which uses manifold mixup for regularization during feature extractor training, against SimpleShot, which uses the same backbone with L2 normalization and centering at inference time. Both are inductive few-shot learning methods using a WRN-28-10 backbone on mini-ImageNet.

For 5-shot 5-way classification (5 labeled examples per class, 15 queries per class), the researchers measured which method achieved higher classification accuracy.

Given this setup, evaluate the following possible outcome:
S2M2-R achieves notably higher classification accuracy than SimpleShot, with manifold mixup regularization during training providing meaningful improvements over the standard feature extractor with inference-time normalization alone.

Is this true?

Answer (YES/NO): NO